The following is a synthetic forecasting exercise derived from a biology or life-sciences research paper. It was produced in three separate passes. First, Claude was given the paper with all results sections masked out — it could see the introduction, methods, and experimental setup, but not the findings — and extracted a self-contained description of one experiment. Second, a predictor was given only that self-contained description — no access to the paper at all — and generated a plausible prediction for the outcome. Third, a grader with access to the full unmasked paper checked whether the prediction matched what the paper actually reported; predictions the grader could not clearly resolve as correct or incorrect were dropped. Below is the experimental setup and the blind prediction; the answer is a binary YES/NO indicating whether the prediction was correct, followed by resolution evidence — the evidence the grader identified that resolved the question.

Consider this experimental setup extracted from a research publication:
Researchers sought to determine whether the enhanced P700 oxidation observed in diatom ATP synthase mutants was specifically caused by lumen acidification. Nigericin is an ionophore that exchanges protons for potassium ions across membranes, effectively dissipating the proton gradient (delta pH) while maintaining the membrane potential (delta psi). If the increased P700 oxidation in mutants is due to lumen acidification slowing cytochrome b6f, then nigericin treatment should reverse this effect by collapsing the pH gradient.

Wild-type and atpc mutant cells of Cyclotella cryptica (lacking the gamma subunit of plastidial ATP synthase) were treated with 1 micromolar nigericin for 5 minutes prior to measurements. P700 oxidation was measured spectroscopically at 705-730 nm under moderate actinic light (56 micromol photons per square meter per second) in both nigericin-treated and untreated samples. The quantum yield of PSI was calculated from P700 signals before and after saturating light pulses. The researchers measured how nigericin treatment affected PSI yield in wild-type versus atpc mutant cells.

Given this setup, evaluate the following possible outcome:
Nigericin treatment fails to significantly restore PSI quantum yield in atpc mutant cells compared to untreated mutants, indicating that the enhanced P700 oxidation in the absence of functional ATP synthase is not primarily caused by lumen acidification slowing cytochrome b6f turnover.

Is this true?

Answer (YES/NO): NO